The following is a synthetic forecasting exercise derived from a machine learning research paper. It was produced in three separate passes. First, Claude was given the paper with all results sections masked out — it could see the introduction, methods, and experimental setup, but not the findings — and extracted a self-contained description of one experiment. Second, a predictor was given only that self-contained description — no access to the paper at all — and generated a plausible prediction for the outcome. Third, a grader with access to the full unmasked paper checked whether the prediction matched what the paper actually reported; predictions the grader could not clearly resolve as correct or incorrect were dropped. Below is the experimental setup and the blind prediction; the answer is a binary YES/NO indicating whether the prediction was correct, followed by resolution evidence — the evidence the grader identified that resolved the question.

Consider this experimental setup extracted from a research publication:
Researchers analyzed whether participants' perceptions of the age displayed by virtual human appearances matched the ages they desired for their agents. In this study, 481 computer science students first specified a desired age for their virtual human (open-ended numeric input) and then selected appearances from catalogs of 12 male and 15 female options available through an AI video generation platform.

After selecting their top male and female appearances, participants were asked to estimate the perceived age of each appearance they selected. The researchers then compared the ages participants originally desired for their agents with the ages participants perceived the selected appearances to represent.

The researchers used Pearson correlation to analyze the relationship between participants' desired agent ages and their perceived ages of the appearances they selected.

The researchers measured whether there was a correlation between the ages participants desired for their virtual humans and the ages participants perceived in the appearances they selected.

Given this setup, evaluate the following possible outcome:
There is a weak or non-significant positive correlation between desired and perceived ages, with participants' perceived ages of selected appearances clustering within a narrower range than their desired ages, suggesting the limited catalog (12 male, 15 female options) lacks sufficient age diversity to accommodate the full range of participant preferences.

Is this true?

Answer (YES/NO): YES